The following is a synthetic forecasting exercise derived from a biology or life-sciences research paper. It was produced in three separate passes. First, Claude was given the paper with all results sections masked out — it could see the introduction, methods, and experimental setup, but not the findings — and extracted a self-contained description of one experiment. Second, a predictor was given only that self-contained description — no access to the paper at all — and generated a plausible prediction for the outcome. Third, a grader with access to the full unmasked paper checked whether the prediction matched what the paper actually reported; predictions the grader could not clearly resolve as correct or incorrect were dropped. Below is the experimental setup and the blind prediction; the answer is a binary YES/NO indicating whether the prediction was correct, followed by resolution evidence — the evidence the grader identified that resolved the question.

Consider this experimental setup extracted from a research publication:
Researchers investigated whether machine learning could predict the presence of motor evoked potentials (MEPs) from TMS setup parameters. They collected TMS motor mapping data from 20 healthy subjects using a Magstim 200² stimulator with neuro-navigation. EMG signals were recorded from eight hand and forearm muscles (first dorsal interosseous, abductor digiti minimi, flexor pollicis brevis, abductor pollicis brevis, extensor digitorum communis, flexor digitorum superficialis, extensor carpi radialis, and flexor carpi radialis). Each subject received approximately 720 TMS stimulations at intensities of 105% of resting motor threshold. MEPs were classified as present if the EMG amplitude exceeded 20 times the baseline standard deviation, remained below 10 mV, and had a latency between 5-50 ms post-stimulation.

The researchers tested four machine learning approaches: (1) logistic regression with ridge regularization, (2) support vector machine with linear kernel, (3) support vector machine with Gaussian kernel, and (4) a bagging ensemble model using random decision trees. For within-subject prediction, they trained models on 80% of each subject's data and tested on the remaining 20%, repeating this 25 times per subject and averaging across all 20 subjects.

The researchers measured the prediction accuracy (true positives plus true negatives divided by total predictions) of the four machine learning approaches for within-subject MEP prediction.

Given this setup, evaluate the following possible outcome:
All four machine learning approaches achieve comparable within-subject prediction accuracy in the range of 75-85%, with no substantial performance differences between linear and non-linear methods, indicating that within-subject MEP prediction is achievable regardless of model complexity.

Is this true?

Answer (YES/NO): NO